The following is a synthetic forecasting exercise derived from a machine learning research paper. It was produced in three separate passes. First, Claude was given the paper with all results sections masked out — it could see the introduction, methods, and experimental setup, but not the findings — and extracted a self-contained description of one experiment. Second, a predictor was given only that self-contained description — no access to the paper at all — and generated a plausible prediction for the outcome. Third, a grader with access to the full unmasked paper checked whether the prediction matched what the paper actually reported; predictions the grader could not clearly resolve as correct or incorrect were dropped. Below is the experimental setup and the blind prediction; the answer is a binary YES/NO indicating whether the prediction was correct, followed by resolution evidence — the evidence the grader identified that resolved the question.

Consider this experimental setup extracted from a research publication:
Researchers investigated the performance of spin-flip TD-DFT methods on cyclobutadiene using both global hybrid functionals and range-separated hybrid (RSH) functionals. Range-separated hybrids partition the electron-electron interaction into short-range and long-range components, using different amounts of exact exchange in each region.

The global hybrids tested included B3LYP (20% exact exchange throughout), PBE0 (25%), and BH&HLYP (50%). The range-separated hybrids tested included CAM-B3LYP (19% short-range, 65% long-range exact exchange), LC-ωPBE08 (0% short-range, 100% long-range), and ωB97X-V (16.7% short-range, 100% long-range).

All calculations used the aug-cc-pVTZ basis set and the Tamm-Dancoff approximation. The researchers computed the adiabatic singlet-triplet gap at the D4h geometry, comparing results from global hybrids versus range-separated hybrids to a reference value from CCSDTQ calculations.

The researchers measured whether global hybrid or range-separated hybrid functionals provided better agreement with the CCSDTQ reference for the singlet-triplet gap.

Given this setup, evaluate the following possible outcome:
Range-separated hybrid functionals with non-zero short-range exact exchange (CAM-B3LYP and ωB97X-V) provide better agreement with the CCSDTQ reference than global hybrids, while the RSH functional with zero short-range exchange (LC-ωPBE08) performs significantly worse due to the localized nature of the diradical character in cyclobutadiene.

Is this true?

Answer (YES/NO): NO